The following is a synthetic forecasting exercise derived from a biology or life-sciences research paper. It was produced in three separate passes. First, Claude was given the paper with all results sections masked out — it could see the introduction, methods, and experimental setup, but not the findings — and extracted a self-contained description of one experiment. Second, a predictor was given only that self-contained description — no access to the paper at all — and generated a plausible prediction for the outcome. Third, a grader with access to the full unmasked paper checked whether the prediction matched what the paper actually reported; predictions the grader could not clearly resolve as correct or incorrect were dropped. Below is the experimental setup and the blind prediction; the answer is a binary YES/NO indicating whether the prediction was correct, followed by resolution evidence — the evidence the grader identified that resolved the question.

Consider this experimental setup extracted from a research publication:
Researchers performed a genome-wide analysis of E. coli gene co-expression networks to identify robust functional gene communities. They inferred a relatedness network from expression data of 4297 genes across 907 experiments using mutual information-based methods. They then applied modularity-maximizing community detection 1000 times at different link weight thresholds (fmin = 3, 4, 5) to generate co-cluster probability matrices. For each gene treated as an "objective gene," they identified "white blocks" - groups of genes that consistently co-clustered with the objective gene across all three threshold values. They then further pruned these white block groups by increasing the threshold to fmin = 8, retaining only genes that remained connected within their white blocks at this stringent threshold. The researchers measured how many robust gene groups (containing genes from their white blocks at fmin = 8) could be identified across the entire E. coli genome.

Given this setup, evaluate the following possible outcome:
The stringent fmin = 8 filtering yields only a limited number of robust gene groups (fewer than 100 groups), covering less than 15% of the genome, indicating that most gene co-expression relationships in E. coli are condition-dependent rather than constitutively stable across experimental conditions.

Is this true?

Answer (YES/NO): NO